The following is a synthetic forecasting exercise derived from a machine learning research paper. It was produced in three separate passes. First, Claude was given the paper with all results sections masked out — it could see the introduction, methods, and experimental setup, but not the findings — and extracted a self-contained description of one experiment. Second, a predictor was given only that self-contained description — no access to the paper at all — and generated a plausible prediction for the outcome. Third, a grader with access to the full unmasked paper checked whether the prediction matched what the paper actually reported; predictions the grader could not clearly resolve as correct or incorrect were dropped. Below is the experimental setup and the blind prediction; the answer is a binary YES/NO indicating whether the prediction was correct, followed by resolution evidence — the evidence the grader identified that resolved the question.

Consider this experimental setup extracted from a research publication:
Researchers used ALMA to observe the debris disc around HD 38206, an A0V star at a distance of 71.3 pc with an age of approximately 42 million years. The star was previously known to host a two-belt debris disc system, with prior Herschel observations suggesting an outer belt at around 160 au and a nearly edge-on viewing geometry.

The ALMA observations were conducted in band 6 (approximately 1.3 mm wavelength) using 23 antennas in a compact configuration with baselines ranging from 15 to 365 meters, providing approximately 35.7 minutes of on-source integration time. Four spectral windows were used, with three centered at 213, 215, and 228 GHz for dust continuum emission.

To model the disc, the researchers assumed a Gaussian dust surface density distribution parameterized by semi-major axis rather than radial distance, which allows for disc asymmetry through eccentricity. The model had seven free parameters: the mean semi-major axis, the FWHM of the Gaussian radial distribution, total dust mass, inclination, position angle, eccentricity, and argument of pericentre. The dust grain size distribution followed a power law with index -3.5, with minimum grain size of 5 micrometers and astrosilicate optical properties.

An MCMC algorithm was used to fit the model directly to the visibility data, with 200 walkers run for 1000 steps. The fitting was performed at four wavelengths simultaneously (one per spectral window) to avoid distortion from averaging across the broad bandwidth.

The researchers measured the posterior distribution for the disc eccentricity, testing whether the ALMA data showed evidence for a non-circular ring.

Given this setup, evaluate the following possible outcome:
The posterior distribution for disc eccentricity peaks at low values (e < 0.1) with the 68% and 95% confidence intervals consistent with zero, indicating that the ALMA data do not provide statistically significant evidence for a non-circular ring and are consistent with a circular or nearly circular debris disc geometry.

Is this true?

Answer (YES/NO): NO